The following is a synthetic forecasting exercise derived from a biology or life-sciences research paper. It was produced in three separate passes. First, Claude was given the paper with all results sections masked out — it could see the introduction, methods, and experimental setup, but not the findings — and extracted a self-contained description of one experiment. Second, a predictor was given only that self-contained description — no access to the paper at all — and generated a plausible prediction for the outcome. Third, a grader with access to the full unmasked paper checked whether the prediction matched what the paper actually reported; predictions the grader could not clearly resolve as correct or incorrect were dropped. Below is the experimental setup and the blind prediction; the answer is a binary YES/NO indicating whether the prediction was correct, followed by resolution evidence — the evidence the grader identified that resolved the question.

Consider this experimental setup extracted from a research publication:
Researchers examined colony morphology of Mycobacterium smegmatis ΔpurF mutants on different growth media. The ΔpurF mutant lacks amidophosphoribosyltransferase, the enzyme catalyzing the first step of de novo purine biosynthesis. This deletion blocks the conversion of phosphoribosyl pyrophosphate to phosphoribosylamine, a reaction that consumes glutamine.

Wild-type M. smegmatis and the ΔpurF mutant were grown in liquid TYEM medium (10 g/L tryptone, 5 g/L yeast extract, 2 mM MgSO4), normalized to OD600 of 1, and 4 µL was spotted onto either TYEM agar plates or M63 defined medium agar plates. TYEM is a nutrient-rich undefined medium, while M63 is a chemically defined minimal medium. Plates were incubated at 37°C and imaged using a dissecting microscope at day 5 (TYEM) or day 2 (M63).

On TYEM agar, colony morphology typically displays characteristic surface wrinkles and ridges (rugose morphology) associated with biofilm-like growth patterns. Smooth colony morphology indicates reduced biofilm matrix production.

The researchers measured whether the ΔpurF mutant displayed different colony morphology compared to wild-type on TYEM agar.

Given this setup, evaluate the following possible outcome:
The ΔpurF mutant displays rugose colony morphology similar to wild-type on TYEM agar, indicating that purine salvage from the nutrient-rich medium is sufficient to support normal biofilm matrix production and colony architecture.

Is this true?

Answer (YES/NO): NO